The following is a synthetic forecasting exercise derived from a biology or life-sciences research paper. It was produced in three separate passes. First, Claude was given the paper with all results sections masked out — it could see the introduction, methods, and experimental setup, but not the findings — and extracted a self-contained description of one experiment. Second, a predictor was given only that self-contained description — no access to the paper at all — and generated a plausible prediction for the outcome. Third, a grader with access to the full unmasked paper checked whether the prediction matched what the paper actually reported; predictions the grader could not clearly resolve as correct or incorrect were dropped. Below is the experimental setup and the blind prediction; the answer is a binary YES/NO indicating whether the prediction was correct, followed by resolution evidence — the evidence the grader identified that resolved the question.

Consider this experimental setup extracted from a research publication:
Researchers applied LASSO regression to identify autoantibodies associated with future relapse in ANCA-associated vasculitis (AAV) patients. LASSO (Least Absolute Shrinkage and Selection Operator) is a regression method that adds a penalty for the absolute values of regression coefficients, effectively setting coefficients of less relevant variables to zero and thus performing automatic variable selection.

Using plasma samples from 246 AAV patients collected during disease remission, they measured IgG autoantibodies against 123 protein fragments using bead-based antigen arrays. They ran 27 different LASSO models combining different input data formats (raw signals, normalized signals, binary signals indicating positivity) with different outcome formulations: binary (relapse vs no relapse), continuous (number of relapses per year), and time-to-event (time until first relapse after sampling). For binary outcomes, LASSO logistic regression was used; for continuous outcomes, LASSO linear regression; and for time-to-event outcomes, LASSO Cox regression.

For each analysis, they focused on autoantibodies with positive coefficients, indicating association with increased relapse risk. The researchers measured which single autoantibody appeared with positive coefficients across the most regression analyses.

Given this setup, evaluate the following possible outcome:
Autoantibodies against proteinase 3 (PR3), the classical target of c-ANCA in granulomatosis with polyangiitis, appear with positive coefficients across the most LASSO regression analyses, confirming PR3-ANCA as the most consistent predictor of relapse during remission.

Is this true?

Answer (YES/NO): NO